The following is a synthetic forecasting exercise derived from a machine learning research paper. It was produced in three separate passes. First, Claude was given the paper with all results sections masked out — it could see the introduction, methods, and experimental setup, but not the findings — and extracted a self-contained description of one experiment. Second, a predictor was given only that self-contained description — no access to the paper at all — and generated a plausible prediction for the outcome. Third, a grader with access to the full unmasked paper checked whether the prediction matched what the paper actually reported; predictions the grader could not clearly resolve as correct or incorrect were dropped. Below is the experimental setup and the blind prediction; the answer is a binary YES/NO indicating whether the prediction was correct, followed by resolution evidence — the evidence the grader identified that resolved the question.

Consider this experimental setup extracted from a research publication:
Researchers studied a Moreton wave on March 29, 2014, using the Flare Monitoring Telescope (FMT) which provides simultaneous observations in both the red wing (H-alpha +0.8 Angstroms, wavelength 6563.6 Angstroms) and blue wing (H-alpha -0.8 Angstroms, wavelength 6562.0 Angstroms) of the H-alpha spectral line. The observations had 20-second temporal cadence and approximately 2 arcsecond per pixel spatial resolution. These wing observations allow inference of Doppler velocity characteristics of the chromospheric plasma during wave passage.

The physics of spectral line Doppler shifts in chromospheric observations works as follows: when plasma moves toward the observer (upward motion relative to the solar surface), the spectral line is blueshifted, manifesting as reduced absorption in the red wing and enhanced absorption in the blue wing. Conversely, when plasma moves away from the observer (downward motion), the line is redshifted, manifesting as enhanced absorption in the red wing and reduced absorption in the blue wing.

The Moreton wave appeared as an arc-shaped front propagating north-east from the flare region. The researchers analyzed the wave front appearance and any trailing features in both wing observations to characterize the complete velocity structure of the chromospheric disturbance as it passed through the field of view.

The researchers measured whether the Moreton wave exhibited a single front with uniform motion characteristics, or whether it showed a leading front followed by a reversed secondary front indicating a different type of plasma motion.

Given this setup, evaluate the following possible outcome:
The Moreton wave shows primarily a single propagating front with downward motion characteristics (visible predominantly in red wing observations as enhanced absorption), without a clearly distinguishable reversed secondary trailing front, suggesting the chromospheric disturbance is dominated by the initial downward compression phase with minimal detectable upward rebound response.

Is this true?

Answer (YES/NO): NO